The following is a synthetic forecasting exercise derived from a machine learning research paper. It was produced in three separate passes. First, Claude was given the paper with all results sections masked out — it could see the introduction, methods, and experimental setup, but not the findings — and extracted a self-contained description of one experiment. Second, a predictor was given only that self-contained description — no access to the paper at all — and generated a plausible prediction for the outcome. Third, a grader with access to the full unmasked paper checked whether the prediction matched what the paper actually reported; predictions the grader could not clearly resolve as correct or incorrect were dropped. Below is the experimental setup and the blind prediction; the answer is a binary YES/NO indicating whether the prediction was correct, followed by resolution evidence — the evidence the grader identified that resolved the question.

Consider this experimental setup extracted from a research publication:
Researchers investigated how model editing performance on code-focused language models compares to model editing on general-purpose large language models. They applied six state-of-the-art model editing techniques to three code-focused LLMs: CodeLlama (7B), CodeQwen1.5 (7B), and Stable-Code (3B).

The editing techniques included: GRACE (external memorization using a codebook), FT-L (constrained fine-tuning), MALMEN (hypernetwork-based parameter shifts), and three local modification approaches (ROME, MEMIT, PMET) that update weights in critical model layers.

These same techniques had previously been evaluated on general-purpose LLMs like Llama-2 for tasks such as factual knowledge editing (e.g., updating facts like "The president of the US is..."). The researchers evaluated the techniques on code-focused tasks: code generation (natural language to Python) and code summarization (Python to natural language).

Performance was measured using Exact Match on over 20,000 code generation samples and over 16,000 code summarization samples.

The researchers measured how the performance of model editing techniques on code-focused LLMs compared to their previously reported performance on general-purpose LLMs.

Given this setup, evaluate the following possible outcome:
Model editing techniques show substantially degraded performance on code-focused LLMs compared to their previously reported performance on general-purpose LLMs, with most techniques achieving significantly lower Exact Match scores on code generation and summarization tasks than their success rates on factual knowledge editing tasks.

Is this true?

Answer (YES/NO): YES